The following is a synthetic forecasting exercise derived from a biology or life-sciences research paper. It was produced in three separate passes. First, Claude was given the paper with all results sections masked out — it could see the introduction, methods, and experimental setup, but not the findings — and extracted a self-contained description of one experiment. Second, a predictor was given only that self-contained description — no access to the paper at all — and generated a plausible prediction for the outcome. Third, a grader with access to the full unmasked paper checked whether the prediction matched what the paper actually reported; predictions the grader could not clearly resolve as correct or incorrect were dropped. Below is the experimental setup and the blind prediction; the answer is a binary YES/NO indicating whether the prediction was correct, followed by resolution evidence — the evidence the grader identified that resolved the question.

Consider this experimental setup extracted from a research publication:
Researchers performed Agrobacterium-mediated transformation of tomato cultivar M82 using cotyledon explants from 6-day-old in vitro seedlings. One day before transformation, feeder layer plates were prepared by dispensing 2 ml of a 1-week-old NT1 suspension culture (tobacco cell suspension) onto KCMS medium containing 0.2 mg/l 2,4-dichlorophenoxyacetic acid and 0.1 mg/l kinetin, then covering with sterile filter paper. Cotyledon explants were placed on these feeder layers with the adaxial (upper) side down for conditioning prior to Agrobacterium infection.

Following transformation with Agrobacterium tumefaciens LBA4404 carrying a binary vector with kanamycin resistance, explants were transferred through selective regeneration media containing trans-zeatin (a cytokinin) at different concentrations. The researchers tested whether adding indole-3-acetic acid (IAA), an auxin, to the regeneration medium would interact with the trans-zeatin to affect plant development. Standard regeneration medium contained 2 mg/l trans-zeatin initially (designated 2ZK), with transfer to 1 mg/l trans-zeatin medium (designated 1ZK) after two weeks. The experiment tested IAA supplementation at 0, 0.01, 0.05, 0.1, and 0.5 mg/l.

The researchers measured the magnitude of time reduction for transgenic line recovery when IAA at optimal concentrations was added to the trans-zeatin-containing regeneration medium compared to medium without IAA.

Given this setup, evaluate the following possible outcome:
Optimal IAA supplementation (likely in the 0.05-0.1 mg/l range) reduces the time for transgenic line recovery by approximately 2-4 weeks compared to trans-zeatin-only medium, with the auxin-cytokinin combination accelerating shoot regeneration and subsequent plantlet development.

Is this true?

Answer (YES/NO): NO